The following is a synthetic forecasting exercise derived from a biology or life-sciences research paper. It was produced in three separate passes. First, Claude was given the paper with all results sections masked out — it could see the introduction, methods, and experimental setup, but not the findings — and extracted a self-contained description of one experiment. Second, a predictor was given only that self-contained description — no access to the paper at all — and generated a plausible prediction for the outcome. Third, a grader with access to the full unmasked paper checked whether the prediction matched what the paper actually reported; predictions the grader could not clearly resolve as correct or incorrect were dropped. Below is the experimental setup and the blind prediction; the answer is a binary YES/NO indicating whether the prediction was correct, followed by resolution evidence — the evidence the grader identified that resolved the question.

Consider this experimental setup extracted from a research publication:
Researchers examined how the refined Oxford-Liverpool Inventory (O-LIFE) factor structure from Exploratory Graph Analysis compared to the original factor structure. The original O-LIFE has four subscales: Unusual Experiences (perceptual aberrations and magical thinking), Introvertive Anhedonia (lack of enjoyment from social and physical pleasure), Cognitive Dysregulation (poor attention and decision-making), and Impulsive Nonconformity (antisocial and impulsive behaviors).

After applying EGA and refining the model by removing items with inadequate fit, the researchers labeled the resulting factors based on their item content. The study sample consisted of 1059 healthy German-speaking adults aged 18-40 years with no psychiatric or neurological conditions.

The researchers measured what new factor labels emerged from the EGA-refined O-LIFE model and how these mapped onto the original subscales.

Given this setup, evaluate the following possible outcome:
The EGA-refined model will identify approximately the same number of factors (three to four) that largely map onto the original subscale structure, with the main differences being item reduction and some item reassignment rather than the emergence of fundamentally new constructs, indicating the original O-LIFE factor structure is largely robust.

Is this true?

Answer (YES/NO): NO